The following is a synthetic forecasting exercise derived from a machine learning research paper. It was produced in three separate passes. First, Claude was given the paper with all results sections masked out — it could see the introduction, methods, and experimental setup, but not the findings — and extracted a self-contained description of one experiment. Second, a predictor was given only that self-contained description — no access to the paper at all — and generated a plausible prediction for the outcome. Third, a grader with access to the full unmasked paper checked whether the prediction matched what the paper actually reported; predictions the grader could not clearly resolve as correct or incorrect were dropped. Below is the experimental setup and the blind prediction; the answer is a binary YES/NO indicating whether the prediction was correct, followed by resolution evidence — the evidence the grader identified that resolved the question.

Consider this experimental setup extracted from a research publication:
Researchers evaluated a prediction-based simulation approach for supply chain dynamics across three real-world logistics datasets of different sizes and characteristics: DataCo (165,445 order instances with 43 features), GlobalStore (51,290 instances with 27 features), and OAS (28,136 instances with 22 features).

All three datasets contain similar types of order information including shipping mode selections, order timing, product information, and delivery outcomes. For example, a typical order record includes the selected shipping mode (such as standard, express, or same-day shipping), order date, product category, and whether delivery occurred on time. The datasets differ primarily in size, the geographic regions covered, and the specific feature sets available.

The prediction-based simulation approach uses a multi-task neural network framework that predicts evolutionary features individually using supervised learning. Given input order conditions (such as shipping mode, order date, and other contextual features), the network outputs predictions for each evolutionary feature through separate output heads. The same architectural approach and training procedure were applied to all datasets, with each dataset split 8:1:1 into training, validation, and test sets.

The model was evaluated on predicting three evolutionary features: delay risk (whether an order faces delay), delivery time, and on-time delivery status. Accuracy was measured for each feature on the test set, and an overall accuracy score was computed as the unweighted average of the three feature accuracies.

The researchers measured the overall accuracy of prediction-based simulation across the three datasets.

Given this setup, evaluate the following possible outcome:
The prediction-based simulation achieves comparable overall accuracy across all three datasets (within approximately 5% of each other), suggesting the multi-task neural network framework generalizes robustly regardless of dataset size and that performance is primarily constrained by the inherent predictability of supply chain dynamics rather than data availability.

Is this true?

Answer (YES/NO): NO